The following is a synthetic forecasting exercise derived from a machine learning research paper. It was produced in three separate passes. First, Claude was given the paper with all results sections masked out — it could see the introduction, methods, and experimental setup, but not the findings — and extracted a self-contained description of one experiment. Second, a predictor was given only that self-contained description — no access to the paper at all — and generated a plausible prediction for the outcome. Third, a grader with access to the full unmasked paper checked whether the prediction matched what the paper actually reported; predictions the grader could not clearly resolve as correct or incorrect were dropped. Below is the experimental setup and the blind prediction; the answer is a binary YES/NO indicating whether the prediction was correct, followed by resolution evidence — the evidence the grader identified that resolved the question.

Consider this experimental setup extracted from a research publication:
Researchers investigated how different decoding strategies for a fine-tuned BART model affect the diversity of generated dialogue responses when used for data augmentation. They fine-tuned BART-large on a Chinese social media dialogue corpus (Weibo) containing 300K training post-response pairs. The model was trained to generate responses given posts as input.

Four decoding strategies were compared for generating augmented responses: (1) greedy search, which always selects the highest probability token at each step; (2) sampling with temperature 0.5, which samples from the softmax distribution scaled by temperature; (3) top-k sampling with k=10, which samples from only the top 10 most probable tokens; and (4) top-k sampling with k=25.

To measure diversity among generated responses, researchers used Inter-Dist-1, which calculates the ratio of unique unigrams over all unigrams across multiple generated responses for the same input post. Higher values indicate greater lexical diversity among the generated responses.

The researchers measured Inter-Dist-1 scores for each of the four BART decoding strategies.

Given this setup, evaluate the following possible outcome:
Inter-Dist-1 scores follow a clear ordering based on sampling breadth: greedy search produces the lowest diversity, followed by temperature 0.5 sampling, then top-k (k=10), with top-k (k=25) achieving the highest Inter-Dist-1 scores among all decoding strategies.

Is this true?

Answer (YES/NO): NO